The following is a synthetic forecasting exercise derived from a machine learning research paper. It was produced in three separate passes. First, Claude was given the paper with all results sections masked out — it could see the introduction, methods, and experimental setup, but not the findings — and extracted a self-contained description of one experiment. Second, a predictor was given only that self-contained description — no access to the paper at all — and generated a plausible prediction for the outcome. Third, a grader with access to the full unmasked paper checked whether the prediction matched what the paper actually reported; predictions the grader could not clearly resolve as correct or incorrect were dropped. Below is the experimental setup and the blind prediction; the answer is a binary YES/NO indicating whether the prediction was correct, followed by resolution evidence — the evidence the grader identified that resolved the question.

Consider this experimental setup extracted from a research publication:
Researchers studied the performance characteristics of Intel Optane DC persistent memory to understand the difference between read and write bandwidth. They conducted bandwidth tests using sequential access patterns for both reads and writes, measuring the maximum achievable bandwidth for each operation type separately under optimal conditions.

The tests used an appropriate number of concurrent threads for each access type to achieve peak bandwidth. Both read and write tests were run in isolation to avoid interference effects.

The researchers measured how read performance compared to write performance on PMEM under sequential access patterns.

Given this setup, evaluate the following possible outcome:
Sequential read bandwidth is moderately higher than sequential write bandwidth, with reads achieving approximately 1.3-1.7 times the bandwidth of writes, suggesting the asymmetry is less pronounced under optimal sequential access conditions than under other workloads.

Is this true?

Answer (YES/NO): NO